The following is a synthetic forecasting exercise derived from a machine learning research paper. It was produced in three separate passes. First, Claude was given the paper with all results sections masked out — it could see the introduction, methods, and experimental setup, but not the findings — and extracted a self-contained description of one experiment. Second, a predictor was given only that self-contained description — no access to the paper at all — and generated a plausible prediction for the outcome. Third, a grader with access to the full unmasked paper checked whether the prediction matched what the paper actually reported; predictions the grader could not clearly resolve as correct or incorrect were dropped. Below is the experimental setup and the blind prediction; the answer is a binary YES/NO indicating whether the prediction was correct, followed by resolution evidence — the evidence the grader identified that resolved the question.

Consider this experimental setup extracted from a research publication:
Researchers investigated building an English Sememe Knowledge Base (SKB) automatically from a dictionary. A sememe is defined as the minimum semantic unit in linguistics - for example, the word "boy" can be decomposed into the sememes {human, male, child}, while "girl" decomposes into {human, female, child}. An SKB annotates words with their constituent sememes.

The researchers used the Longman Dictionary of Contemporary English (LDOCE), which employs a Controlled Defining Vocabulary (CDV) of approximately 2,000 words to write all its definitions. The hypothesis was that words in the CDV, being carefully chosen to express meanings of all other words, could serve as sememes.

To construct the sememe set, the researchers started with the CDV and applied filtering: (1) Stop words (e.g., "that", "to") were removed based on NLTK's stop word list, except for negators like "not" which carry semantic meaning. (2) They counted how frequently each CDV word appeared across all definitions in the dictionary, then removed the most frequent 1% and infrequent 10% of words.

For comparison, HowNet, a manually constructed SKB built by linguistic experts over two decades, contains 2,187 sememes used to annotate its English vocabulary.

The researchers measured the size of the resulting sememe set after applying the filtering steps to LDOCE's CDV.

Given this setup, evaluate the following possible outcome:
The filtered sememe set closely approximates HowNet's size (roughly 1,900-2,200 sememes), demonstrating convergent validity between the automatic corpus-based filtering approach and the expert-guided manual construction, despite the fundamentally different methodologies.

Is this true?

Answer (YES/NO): YES